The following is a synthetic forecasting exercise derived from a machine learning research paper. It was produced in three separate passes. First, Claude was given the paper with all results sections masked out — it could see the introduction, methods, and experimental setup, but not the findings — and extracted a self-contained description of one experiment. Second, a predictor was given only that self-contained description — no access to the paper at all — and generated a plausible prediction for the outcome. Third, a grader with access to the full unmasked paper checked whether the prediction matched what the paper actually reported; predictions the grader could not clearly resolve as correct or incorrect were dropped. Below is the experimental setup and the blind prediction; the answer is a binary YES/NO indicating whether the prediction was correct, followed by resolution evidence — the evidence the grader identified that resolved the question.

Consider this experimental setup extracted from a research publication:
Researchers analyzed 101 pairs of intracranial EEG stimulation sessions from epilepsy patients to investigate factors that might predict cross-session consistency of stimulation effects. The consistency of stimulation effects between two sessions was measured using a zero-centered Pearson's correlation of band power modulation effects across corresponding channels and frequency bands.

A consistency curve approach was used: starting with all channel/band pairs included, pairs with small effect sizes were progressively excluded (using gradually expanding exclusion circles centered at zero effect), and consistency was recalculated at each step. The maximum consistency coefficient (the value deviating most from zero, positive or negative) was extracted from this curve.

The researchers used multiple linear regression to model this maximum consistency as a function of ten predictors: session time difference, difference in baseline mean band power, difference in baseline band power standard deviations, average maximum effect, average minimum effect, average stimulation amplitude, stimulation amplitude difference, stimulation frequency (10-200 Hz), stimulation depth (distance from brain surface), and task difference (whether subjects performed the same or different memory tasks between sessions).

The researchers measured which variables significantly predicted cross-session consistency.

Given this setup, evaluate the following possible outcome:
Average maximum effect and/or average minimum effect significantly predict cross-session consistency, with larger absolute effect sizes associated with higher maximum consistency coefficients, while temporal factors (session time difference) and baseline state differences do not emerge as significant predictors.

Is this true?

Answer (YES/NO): NO